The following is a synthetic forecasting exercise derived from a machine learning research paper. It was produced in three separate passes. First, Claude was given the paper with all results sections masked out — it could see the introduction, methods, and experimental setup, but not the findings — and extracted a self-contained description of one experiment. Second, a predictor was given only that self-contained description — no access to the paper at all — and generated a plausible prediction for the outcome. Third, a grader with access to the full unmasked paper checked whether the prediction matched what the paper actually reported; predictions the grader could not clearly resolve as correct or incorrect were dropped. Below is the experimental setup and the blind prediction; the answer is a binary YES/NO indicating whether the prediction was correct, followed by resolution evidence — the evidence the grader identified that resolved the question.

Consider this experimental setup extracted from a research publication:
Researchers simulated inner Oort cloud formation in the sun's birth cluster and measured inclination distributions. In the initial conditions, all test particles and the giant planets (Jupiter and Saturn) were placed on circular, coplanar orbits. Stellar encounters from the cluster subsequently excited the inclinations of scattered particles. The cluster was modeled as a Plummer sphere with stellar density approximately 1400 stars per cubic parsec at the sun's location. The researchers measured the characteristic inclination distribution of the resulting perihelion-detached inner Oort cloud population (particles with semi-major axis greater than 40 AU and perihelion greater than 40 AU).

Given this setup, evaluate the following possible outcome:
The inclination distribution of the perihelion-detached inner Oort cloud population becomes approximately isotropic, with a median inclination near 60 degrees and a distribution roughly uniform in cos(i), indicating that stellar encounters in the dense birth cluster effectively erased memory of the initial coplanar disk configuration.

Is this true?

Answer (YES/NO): NO